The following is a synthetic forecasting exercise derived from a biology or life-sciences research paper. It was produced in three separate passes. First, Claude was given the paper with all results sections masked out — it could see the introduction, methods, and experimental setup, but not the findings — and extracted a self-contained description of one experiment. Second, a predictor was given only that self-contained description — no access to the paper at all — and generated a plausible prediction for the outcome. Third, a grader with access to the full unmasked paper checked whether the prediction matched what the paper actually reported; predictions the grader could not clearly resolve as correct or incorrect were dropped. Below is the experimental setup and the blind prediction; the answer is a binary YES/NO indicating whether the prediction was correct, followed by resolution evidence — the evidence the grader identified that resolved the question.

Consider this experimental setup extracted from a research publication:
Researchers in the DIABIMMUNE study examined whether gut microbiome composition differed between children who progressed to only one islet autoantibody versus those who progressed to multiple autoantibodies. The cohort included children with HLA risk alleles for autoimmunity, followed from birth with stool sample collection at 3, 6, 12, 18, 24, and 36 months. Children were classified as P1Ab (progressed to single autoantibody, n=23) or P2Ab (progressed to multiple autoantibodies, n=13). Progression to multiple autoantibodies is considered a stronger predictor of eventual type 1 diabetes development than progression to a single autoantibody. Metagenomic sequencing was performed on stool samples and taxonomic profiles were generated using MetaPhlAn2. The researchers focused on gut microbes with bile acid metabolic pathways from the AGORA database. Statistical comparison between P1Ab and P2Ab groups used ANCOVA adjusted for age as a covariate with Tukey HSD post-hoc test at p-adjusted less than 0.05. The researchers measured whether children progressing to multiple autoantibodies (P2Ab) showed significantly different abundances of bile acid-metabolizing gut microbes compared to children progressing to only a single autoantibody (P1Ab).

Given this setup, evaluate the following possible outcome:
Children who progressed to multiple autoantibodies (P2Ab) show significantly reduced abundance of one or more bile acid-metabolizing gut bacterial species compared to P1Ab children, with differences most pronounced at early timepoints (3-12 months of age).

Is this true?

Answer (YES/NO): NO